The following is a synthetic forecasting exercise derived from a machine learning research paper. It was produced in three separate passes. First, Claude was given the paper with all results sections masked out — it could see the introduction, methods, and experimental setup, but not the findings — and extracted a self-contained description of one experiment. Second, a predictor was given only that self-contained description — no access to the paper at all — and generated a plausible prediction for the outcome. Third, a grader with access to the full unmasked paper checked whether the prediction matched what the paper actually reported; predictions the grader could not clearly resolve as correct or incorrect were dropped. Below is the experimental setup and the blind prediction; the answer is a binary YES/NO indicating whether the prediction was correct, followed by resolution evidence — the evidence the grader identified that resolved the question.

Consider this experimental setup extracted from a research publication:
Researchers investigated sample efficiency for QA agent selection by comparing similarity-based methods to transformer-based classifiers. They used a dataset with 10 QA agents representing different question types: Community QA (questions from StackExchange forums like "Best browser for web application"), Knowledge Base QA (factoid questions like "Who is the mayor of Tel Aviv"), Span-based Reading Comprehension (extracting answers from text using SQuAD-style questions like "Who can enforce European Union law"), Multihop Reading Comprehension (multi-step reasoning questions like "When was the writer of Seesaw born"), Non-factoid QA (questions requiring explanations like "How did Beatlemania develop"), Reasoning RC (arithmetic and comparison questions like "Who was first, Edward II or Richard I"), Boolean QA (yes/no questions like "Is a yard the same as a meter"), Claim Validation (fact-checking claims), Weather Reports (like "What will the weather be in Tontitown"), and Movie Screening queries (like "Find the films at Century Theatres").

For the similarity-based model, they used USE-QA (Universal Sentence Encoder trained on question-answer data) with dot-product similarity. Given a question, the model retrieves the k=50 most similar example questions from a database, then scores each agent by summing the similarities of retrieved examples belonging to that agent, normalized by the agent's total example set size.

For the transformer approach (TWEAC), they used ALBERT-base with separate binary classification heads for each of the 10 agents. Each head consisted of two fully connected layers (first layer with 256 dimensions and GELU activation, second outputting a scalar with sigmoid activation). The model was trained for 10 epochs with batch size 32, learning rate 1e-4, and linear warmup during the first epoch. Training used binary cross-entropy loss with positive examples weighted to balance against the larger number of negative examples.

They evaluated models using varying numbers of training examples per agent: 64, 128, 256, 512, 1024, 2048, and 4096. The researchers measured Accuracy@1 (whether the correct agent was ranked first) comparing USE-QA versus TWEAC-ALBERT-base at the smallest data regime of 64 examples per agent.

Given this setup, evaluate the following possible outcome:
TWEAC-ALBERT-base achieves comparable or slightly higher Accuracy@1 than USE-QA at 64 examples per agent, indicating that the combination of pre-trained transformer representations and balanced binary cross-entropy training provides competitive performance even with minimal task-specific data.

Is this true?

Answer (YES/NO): NO